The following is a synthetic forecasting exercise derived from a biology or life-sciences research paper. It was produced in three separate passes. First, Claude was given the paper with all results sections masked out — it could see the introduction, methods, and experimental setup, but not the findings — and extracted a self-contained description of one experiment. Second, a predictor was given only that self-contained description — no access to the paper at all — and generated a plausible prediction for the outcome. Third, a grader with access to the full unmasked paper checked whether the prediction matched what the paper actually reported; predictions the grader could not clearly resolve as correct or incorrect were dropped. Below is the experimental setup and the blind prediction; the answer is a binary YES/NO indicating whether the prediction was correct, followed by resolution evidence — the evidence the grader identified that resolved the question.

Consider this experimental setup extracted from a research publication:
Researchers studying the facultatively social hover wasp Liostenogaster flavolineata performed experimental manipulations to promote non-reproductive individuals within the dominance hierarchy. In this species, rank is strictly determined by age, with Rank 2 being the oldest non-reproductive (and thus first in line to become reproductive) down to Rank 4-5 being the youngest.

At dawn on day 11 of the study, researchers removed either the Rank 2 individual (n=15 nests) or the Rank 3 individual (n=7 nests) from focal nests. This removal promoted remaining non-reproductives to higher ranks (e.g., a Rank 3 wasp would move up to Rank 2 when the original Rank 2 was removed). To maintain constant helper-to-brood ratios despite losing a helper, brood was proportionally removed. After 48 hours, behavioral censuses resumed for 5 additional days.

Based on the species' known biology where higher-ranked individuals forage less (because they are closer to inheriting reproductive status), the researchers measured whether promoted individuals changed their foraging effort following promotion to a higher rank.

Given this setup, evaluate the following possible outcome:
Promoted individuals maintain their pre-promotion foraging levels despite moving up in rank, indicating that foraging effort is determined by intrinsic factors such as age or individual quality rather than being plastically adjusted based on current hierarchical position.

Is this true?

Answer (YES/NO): NO